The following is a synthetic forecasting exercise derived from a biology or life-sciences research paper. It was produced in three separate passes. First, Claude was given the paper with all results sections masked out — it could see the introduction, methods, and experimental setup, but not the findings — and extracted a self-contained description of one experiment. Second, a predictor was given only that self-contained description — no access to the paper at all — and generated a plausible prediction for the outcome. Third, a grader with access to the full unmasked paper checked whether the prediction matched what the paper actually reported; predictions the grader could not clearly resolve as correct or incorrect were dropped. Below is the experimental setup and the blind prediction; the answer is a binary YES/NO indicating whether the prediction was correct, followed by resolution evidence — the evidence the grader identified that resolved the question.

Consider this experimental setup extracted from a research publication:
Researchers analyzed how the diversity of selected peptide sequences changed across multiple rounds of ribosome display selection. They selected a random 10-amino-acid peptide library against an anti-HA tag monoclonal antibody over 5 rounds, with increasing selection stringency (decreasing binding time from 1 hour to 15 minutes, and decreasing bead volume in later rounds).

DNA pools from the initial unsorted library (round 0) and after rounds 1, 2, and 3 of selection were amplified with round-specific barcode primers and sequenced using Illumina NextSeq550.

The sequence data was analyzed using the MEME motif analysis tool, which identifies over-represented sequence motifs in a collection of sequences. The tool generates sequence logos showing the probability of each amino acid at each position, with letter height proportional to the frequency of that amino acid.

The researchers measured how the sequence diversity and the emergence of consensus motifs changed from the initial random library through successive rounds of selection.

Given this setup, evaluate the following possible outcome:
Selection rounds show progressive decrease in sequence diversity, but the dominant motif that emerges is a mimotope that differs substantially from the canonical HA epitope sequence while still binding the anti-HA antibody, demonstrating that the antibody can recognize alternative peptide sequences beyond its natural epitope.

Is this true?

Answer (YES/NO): YES